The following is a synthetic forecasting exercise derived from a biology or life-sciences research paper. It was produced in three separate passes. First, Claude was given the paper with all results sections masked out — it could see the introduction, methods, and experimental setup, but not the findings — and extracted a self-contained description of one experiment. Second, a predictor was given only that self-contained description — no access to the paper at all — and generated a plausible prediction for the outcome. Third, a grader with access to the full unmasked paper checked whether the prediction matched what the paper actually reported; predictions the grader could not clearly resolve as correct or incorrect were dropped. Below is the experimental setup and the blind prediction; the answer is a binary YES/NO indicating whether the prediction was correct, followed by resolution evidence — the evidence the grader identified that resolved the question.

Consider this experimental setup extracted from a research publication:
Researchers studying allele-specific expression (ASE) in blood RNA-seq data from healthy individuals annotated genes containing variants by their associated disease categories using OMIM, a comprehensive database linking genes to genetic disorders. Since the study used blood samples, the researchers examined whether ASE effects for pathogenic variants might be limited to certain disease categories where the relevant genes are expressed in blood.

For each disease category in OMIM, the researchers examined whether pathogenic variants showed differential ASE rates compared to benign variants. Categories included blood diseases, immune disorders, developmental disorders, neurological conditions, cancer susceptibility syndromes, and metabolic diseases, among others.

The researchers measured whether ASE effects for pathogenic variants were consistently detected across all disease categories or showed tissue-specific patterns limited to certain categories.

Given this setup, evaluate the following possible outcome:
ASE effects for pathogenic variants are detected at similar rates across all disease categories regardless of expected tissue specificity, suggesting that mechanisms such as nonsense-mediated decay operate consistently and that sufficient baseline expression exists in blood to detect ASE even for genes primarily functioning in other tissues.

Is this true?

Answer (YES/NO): NO